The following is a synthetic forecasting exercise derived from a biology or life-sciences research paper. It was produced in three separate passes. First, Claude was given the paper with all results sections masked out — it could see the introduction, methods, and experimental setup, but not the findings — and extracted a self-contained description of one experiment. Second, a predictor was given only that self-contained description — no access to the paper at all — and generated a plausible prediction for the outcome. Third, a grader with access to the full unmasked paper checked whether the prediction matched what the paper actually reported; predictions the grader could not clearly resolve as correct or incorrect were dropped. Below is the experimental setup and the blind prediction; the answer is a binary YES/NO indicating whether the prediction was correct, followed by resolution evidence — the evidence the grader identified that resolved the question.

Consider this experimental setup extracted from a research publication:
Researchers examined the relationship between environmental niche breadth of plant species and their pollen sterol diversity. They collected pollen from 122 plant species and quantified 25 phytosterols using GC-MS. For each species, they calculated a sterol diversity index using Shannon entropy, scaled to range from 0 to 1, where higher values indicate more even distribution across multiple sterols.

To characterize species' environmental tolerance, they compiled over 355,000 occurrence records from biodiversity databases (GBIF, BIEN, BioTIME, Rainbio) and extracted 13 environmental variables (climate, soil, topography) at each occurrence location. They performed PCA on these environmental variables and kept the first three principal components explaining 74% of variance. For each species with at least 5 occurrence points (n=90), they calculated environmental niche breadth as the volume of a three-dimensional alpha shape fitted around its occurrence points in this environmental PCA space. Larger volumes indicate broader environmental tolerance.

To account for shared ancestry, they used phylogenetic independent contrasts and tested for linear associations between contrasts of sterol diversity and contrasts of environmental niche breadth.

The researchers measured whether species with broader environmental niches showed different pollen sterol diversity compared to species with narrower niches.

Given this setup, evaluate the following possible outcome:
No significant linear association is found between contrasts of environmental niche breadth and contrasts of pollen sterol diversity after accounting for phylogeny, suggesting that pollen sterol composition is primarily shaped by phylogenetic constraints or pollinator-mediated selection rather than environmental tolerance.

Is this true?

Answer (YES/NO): YES